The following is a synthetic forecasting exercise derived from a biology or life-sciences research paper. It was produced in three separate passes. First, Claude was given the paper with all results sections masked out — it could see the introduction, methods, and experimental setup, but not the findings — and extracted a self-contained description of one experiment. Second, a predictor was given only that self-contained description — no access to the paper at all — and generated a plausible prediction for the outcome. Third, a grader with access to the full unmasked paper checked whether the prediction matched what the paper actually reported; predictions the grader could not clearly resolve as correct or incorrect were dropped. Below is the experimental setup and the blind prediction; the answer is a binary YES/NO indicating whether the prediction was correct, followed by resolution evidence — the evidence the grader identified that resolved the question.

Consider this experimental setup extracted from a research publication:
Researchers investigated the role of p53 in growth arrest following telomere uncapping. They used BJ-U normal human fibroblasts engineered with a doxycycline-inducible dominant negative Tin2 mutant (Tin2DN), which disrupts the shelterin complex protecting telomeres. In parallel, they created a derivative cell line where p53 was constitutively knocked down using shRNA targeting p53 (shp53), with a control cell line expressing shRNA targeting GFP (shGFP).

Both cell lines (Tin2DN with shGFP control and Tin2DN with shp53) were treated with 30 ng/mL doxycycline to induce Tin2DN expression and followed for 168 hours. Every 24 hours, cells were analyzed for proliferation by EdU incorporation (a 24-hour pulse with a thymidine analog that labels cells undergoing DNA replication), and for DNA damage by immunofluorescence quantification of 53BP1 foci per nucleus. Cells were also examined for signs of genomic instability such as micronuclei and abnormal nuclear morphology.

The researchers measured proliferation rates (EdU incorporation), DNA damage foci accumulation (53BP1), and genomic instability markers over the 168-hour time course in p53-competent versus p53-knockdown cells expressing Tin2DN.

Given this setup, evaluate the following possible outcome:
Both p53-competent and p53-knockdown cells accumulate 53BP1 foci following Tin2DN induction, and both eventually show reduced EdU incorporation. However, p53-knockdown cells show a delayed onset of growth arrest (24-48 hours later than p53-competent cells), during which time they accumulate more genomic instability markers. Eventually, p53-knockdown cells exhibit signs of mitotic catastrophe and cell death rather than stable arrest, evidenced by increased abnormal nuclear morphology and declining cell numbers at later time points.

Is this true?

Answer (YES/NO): NO